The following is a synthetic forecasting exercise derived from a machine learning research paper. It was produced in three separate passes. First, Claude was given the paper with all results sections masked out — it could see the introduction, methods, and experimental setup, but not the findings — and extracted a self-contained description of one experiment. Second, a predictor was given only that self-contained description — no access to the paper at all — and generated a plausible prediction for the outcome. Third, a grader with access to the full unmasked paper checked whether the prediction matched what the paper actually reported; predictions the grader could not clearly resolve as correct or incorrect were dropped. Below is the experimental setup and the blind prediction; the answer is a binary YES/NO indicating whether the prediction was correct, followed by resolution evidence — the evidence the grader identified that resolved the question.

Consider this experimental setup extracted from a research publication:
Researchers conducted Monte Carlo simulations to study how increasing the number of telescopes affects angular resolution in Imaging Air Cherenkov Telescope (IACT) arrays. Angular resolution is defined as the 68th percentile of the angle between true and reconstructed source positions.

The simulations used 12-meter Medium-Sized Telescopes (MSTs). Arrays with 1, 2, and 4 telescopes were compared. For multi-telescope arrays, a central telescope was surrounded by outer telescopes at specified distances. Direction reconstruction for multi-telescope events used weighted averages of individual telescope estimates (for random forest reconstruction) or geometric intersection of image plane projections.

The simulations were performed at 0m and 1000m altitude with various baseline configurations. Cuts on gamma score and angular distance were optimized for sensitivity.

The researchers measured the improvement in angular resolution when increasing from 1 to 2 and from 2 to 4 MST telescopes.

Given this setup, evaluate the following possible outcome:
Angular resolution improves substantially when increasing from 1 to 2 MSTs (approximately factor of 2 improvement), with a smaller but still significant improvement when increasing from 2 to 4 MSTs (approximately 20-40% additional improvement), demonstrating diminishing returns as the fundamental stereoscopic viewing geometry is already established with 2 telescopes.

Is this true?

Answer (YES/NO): NO